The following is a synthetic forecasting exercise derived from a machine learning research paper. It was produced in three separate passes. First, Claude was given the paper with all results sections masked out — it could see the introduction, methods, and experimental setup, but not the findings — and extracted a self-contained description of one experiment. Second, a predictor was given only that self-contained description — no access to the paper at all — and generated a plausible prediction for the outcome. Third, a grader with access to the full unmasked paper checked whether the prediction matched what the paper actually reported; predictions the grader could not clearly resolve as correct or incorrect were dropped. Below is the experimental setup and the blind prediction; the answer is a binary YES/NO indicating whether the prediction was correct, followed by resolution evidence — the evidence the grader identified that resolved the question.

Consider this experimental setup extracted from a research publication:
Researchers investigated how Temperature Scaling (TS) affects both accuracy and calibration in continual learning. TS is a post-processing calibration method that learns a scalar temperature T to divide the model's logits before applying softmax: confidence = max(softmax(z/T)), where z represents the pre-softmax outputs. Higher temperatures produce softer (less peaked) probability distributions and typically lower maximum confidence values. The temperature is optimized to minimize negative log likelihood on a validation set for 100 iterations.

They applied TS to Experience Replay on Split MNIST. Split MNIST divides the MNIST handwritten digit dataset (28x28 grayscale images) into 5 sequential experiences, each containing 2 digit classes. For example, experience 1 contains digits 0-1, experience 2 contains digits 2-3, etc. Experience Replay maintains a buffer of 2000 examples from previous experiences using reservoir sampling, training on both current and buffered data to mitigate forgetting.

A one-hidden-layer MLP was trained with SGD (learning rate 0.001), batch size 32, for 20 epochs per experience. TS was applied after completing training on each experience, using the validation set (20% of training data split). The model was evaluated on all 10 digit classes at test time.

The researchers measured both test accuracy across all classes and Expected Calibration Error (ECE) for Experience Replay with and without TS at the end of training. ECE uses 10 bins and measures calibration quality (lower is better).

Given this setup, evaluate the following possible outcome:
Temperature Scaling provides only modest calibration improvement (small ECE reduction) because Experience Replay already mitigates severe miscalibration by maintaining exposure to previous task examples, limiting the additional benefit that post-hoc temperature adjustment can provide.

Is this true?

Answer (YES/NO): YES